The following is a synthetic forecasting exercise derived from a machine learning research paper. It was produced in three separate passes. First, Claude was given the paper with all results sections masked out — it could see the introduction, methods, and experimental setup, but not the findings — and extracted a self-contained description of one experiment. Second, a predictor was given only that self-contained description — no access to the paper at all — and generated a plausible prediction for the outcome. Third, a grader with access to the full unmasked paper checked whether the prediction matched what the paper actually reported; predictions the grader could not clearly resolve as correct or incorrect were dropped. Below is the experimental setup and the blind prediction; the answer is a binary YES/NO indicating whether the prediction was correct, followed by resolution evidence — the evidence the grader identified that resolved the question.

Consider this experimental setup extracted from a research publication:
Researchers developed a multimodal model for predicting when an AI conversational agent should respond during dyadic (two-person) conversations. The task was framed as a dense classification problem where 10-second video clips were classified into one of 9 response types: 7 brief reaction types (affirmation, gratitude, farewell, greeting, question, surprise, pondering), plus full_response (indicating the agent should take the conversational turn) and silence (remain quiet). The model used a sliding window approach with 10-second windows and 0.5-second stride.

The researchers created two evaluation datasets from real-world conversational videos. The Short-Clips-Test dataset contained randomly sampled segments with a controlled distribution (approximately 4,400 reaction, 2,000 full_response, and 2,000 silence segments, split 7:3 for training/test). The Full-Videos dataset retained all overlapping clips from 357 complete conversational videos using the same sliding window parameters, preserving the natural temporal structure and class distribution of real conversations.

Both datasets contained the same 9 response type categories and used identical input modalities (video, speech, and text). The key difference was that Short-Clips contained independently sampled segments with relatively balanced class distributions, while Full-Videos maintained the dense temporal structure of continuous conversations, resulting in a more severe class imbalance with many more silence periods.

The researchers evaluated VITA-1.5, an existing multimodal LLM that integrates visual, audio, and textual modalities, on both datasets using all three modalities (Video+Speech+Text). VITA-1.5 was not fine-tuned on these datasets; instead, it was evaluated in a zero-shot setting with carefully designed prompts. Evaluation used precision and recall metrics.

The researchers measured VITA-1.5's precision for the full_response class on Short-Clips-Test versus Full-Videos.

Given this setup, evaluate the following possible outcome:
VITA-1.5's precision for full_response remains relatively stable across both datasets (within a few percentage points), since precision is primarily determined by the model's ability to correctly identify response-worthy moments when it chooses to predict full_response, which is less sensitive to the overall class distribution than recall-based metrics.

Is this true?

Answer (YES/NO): NO